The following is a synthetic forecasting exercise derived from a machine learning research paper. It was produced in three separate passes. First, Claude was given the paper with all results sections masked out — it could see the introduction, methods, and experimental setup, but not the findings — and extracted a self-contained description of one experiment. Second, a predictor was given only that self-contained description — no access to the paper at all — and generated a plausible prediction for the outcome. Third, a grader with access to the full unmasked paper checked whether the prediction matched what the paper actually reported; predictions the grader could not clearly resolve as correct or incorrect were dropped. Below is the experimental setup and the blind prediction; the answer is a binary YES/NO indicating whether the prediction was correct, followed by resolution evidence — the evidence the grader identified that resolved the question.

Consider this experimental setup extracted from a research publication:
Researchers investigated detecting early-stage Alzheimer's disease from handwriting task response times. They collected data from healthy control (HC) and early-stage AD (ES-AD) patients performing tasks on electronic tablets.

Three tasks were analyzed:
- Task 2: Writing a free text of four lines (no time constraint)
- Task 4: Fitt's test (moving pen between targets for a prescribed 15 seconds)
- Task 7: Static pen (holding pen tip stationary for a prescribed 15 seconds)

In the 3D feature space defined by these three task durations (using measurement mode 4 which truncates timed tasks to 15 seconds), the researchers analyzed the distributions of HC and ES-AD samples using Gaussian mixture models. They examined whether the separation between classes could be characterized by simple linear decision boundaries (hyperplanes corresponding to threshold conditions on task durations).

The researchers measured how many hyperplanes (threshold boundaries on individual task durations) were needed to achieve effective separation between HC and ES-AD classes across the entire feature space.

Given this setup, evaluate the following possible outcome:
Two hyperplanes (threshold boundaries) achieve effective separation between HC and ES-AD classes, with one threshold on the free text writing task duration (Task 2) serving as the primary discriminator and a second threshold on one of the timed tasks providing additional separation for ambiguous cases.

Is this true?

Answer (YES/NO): NO